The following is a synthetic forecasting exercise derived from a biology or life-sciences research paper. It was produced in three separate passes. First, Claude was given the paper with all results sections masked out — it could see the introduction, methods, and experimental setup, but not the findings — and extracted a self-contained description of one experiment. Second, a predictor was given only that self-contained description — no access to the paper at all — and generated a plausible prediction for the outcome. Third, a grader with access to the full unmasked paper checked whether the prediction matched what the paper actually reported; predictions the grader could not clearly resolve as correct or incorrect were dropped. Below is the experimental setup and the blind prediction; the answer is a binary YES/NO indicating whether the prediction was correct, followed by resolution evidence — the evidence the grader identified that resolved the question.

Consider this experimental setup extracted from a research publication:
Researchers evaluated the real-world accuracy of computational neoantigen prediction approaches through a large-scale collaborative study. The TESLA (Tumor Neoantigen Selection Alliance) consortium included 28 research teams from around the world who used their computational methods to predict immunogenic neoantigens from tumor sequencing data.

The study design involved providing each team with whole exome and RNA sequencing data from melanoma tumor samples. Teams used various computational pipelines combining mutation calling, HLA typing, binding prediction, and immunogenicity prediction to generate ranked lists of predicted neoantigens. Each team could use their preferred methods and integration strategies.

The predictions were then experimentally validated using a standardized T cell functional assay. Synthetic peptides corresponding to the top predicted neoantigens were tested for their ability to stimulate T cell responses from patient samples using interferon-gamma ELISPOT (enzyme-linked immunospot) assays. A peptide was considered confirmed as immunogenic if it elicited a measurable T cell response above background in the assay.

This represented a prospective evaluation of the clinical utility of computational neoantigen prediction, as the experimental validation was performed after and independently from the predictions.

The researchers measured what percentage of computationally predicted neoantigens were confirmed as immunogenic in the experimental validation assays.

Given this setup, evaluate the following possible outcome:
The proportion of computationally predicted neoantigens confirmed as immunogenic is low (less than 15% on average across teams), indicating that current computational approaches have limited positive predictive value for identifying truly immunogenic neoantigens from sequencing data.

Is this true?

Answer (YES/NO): YES